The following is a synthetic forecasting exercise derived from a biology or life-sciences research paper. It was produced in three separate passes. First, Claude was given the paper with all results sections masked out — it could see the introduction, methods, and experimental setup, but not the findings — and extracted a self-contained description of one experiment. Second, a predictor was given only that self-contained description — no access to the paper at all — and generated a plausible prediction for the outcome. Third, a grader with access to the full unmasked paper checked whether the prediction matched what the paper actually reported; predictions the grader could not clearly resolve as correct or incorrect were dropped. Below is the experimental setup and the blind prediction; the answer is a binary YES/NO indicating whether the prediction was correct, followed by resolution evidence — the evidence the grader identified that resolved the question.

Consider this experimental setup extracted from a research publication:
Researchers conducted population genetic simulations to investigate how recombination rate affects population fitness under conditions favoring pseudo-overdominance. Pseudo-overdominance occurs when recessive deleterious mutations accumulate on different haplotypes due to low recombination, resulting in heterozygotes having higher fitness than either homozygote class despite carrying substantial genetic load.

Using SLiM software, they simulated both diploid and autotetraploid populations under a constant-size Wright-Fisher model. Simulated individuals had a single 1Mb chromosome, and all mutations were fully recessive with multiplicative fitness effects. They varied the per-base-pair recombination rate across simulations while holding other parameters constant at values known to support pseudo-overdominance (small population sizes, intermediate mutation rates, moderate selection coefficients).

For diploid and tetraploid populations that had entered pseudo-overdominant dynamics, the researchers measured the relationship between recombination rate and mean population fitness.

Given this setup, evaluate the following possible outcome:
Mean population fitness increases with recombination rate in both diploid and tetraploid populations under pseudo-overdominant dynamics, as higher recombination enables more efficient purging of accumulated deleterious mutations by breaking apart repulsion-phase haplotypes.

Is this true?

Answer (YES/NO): NO